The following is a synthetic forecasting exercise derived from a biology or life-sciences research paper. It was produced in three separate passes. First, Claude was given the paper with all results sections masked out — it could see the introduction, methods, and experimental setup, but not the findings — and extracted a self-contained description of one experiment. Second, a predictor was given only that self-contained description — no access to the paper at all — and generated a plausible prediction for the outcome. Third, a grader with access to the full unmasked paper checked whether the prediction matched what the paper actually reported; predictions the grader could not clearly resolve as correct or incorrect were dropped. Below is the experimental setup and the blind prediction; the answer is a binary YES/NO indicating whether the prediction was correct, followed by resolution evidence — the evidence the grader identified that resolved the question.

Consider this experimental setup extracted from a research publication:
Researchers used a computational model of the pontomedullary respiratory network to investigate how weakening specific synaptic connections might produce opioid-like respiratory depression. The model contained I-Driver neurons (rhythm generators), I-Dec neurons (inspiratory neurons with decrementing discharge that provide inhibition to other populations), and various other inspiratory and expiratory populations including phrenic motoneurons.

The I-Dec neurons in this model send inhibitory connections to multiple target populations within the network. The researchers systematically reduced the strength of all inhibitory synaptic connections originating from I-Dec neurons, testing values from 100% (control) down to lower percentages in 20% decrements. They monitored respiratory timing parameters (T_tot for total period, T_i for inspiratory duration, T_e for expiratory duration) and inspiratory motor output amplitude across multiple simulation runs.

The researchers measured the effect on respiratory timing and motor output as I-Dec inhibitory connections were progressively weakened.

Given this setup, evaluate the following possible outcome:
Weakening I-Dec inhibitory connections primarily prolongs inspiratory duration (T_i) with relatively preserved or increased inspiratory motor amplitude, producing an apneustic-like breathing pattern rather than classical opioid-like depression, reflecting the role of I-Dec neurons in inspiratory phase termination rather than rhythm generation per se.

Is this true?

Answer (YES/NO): NO